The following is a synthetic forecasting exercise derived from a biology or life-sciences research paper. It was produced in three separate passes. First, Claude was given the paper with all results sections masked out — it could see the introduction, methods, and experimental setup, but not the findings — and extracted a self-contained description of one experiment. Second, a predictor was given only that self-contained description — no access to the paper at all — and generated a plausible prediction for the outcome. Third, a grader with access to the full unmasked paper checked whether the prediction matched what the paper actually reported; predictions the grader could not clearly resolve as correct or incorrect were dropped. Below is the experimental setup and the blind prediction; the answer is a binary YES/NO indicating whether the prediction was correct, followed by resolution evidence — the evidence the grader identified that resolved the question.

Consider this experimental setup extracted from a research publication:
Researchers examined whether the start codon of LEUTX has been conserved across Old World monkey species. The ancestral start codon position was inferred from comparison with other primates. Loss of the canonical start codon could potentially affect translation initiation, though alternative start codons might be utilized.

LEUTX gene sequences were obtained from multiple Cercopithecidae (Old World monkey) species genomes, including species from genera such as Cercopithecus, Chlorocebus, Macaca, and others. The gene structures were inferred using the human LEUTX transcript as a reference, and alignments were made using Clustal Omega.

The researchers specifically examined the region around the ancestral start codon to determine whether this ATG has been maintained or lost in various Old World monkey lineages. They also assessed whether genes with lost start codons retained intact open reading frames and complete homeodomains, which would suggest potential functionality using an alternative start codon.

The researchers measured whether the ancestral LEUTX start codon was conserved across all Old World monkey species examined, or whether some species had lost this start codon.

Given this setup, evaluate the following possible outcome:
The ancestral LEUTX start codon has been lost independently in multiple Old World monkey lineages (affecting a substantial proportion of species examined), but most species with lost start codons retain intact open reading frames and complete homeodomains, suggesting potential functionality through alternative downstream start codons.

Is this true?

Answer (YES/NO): NO